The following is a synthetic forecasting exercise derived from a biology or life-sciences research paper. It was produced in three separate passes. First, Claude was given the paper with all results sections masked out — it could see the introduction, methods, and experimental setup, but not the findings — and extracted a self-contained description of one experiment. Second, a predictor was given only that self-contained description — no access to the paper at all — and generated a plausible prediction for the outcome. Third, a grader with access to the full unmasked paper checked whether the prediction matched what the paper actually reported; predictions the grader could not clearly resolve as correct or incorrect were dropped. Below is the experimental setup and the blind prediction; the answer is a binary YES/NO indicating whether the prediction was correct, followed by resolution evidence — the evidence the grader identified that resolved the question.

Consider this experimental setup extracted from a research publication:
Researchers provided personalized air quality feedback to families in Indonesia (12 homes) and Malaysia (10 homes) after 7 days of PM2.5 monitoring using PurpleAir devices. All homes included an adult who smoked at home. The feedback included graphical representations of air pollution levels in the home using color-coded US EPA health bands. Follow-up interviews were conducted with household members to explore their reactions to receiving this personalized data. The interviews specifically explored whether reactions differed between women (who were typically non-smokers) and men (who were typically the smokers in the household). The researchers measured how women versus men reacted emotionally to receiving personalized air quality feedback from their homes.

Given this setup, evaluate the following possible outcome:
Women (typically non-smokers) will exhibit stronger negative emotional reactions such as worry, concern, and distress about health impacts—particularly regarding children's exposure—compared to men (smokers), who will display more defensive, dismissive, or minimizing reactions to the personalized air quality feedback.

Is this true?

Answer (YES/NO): NO